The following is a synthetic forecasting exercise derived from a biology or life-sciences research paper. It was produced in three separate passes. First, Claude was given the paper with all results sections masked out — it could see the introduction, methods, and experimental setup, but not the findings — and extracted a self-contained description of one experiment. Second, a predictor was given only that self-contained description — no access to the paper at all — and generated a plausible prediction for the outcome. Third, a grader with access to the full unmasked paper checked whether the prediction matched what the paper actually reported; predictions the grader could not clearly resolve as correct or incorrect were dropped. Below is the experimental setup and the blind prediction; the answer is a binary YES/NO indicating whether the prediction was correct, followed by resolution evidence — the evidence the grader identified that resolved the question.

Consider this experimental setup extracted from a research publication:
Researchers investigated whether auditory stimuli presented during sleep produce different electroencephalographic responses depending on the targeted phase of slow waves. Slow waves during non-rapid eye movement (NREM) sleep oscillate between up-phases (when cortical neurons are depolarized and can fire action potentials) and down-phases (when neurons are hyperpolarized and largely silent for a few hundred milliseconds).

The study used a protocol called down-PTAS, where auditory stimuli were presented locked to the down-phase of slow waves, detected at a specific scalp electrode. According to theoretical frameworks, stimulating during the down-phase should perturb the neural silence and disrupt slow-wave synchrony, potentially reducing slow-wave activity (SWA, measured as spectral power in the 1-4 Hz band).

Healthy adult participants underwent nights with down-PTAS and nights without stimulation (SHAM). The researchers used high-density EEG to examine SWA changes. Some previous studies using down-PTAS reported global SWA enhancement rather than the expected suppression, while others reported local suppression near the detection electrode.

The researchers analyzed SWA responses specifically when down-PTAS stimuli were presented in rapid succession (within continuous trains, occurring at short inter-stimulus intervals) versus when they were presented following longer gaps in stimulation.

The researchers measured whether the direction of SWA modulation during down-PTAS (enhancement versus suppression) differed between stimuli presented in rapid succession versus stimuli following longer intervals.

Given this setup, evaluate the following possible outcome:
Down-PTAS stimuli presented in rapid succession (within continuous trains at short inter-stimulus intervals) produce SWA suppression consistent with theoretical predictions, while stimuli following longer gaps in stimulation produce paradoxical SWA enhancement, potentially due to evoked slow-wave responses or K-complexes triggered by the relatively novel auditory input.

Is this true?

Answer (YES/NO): YES